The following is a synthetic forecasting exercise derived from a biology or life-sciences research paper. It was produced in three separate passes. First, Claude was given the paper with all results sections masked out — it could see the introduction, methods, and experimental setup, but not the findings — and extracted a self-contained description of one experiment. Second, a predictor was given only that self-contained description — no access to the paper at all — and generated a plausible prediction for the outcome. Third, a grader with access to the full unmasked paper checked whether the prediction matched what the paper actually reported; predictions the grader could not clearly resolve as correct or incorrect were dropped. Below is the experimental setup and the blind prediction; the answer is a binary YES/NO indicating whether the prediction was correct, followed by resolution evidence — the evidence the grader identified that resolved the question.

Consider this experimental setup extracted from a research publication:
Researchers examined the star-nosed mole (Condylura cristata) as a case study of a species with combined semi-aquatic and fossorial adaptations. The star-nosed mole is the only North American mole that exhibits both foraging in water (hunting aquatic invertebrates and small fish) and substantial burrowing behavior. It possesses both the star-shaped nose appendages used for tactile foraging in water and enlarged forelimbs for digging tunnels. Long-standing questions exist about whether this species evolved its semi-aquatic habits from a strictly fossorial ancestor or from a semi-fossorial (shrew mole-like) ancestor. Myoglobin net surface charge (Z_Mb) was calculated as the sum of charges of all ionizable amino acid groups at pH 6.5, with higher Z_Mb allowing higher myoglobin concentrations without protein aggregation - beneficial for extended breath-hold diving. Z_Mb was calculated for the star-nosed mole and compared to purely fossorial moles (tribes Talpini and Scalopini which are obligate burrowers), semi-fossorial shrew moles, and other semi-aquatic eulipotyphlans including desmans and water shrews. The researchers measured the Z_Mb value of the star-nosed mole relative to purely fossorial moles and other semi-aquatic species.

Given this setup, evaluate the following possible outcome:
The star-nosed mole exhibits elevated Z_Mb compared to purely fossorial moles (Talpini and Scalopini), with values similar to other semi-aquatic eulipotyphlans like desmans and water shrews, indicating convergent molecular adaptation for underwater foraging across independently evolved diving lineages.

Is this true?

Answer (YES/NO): YES